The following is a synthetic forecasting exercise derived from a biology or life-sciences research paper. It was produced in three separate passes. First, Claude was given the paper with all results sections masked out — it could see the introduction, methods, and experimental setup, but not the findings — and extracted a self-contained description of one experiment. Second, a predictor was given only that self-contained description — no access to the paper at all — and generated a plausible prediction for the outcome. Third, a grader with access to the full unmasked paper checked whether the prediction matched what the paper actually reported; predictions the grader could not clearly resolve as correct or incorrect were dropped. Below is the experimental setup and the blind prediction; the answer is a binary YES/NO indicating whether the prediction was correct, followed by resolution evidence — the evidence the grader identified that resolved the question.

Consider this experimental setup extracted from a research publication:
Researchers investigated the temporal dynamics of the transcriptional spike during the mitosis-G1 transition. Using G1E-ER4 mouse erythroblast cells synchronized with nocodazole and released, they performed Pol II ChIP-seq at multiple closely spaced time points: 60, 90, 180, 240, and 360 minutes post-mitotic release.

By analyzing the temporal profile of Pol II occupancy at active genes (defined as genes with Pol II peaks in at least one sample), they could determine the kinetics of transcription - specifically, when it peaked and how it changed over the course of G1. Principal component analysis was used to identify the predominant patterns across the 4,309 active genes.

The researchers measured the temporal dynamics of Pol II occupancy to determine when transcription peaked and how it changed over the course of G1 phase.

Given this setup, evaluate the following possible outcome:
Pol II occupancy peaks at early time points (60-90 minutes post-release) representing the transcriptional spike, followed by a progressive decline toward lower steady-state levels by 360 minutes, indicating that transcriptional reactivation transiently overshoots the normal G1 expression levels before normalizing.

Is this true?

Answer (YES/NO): YES